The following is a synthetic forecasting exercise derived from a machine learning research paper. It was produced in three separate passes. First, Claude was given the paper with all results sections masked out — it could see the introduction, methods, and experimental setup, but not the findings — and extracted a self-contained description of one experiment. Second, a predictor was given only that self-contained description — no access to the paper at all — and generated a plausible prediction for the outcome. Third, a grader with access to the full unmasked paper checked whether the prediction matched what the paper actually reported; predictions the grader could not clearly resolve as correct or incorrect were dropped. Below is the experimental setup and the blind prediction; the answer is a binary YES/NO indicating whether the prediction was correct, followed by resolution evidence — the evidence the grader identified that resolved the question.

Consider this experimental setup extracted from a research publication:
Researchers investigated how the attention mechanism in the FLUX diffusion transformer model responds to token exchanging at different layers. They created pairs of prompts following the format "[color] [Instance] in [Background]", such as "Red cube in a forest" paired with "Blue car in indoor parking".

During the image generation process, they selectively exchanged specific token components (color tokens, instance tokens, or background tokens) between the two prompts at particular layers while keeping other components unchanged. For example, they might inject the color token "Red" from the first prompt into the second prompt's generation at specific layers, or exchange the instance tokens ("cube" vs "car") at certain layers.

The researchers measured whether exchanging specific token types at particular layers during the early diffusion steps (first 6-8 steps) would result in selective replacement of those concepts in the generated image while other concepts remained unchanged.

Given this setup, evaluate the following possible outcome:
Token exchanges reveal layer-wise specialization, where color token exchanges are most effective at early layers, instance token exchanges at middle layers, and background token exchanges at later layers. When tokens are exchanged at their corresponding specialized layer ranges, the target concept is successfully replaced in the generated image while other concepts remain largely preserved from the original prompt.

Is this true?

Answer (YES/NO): NO